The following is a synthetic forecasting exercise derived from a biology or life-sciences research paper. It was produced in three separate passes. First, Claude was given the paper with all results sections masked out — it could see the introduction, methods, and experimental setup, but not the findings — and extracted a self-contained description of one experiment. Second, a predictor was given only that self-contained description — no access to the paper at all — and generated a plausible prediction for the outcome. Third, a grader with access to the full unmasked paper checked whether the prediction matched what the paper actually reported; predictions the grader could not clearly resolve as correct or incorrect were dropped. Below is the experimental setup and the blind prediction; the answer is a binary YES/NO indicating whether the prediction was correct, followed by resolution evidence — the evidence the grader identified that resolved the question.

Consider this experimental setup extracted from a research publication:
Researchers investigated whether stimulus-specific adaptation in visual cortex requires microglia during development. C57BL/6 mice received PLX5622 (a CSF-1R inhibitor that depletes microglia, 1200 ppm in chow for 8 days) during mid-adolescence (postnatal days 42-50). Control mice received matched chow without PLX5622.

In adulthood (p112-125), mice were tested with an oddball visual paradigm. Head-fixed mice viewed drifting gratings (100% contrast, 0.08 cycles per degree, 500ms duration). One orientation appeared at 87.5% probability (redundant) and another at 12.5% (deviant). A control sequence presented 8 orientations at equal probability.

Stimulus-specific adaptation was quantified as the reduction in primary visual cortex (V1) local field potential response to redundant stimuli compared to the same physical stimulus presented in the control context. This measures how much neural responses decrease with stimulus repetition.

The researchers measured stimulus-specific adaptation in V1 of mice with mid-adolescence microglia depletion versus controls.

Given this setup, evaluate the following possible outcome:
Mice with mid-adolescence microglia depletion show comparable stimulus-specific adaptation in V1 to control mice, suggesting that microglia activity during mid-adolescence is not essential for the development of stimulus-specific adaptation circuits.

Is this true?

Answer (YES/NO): YES